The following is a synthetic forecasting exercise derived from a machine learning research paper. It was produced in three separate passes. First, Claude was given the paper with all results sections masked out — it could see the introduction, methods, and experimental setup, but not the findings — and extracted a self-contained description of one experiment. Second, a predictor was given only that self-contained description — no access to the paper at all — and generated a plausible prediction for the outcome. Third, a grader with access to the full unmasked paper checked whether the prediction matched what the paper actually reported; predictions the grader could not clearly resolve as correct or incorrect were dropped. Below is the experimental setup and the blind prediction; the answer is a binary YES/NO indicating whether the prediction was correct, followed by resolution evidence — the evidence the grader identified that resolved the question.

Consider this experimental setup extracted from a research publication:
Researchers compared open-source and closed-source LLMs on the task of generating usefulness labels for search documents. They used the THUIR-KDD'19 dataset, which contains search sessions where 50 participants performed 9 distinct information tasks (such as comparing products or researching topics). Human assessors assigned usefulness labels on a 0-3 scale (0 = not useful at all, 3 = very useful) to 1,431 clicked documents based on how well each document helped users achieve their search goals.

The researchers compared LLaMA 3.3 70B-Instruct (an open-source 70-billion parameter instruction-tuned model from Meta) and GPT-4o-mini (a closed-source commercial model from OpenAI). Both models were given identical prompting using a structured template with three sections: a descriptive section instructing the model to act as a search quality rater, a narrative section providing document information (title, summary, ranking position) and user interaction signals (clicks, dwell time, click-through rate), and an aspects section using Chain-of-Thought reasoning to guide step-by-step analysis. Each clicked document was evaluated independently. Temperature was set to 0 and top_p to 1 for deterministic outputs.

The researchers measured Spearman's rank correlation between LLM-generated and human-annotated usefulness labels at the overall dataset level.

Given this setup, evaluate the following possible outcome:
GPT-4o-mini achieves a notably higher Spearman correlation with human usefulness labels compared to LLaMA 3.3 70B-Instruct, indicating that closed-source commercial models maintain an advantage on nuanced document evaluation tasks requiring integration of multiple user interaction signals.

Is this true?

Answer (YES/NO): NO